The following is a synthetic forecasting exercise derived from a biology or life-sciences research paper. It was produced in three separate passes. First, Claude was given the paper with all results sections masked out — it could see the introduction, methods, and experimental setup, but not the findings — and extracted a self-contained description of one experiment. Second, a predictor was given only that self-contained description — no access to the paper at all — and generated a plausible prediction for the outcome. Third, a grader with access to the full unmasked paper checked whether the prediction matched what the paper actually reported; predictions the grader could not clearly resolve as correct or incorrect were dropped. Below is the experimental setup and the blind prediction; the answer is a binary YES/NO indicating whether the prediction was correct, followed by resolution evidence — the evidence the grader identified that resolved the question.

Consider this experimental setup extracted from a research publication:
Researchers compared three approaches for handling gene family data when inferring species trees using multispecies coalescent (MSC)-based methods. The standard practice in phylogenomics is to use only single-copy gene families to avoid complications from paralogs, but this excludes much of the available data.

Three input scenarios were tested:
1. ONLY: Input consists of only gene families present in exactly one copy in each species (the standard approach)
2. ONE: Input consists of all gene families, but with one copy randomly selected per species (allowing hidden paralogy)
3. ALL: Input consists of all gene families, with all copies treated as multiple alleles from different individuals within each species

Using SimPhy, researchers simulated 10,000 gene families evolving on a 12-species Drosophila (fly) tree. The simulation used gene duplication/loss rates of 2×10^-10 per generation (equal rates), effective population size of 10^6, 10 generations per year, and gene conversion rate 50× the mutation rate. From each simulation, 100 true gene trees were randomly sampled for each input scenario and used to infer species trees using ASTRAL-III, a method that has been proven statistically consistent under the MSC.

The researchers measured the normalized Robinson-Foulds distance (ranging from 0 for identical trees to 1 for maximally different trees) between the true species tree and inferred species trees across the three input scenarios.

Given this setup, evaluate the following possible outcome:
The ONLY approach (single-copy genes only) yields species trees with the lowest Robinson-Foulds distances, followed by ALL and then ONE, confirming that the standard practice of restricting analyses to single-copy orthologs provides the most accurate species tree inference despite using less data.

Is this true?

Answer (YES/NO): NO